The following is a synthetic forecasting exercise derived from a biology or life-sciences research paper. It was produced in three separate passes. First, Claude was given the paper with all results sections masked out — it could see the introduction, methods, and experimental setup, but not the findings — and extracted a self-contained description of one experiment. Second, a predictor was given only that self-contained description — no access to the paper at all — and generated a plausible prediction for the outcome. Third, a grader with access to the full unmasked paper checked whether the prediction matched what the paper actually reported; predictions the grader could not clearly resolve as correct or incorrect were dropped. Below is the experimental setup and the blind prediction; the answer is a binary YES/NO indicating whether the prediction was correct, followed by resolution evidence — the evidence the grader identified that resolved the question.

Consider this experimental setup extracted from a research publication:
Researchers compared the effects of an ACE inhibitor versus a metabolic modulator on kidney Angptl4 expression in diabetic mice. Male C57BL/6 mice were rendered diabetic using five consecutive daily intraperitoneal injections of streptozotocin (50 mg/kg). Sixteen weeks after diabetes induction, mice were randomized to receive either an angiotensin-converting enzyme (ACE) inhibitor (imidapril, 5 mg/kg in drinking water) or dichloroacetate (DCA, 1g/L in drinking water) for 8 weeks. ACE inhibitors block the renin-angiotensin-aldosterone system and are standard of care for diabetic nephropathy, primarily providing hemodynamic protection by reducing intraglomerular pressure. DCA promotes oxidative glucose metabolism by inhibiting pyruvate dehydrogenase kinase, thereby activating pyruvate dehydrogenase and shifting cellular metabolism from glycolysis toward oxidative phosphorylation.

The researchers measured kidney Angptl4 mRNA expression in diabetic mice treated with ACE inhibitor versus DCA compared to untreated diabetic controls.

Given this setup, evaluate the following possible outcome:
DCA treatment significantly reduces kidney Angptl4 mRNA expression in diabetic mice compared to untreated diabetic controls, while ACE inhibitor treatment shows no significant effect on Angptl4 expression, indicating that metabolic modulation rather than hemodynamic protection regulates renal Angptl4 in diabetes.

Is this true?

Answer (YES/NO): NO